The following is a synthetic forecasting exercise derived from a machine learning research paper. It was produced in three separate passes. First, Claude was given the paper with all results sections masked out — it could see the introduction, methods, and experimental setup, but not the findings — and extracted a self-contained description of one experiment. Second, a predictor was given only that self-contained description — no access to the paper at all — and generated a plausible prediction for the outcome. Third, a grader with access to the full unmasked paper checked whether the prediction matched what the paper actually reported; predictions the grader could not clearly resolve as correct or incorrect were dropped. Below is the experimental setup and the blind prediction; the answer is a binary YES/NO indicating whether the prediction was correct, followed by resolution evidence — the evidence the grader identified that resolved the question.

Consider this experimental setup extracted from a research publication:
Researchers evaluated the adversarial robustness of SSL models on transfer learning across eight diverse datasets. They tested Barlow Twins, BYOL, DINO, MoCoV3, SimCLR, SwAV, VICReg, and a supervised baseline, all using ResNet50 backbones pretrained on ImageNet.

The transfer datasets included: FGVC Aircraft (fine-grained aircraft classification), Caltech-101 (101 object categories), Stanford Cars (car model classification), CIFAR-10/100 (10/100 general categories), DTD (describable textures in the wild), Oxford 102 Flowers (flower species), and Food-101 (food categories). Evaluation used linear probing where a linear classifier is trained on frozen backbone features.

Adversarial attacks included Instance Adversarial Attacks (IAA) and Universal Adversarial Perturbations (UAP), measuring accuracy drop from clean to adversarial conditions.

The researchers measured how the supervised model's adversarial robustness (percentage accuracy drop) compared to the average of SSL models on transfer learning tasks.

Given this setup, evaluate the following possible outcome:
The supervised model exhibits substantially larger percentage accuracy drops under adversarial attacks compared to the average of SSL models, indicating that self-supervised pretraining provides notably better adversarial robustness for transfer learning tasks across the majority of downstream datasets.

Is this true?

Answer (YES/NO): YES